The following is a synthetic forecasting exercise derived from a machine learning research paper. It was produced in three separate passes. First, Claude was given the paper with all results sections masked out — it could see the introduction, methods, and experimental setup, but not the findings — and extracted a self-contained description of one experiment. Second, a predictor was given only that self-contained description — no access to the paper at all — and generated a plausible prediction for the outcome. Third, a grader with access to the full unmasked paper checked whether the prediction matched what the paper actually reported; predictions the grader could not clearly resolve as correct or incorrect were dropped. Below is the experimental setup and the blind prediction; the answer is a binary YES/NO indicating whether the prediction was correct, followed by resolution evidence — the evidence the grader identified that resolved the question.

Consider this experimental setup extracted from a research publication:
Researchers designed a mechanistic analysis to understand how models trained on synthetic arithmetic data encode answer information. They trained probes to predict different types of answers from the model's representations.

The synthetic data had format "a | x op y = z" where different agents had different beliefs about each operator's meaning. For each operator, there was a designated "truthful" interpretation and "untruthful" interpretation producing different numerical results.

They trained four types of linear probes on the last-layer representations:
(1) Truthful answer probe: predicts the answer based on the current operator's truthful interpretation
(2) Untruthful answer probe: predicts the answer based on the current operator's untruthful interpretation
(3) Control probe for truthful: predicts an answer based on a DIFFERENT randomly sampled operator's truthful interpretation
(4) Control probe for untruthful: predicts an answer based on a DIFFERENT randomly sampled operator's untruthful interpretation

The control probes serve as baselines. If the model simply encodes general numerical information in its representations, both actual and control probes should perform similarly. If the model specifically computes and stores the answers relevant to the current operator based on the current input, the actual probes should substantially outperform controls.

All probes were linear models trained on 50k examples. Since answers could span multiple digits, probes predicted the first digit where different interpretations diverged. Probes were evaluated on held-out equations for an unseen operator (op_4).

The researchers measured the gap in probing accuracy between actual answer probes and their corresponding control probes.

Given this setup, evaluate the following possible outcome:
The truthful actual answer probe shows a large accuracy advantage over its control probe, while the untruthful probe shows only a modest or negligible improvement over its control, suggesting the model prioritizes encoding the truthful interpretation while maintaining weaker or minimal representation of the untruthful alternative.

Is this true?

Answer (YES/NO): NO